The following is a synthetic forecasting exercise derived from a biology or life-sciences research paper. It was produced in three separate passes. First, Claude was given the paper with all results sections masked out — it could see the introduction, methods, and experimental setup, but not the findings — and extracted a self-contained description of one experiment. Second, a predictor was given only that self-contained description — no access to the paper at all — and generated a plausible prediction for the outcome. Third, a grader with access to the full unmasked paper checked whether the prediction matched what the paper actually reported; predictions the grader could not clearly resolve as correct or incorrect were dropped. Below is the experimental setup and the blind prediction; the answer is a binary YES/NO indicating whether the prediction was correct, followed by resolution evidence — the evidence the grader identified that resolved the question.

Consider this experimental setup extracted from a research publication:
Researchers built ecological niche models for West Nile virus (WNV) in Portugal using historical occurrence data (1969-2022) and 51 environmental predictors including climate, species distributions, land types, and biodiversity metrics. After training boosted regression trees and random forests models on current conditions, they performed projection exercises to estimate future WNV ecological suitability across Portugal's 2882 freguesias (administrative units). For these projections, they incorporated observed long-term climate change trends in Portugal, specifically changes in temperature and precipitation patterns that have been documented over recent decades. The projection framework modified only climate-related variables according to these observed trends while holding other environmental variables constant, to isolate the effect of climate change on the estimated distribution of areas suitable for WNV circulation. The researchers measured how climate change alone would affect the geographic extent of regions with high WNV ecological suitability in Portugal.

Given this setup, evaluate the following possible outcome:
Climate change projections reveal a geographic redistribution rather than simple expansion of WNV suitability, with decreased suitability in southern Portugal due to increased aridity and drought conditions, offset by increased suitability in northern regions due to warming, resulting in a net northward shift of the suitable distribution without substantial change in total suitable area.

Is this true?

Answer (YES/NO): NO